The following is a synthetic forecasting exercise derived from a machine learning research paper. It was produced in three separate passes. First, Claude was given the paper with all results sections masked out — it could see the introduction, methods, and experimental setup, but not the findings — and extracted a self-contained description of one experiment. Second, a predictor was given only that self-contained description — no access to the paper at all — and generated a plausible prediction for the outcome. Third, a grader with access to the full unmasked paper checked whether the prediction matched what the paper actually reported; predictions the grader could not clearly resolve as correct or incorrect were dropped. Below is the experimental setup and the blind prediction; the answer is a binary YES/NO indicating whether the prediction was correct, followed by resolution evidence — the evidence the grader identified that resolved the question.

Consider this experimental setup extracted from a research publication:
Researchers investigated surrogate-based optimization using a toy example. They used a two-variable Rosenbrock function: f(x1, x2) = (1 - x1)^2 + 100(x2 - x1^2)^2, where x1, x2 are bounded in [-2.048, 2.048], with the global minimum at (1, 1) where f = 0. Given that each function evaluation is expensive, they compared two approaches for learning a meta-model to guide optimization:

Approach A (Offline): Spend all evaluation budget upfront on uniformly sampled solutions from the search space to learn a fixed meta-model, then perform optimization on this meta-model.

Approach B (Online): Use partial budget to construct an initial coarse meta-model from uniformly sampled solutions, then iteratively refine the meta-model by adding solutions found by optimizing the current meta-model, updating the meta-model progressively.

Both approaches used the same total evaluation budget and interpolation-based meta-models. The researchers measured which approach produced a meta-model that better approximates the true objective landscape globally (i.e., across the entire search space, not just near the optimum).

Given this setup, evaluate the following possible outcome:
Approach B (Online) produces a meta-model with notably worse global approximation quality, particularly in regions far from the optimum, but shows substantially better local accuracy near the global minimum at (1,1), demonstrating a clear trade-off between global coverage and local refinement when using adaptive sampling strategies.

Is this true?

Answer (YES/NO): YES